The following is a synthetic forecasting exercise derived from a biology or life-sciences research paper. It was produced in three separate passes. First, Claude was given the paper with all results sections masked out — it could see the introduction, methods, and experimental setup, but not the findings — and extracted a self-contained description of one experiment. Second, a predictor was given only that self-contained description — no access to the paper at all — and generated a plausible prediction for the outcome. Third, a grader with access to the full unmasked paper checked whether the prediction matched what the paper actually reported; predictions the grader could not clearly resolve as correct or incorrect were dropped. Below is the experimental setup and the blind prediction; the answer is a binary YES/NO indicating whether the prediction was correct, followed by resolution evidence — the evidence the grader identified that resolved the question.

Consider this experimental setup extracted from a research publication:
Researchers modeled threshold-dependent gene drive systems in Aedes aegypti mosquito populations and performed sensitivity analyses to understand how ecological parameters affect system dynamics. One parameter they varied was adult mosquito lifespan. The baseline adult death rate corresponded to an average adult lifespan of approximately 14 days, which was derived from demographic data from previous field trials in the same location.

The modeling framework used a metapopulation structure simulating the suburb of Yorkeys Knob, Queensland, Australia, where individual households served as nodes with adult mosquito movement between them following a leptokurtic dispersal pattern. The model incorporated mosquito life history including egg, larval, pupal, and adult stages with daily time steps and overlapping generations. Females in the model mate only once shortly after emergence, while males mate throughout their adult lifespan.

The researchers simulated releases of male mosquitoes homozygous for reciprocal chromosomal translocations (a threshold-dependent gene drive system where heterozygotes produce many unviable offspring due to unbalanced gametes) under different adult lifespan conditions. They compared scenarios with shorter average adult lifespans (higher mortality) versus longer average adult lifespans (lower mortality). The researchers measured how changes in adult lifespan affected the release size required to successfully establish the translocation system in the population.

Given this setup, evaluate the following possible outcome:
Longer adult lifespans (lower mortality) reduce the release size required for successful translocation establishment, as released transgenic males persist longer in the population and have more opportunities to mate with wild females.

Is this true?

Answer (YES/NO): NO